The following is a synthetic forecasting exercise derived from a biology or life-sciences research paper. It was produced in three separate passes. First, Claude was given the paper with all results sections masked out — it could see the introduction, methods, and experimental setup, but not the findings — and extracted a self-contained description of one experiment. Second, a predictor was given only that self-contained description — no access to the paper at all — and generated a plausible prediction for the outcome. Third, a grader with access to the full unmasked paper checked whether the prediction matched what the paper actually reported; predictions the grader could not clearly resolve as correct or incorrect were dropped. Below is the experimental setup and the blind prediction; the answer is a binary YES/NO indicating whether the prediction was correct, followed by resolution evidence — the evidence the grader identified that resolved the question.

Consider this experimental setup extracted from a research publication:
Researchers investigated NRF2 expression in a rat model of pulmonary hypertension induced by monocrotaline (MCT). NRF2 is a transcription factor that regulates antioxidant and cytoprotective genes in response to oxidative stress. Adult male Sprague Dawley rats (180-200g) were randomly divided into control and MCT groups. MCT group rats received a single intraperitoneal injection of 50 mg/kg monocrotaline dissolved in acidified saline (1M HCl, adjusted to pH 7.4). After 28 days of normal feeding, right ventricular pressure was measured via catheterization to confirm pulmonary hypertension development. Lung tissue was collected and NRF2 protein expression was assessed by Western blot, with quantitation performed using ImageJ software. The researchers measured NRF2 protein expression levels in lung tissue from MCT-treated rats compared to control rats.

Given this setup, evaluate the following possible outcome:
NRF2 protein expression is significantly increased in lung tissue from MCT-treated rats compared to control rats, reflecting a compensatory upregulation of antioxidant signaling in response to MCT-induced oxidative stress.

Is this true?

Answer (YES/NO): NO